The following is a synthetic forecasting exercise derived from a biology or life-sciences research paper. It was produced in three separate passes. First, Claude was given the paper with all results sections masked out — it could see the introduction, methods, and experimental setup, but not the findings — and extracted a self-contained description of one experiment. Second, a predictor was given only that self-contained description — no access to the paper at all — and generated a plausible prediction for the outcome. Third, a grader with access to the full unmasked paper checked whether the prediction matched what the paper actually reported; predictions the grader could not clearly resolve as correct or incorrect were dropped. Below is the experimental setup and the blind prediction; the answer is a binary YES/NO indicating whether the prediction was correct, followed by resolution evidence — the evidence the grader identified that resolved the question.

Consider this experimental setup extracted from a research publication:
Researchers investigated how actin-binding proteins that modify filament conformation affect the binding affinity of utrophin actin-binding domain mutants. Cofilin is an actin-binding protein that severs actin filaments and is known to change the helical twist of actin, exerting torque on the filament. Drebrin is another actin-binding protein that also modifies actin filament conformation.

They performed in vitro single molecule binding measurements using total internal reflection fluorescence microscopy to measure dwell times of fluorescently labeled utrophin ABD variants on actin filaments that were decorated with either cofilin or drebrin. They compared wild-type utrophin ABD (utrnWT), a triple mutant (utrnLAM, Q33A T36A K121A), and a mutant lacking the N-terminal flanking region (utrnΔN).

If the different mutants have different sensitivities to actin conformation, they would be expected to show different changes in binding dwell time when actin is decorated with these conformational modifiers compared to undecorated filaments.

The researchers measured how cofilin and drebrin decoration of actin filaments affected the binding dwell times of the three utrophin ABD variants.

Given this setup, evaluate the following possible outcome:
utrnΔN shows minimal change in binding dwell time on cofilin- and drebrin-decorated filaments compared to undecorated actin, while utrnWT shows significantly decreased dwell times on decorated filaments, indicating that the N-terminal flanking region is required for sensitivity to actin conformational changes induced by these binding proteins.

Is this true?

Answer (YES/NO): NO